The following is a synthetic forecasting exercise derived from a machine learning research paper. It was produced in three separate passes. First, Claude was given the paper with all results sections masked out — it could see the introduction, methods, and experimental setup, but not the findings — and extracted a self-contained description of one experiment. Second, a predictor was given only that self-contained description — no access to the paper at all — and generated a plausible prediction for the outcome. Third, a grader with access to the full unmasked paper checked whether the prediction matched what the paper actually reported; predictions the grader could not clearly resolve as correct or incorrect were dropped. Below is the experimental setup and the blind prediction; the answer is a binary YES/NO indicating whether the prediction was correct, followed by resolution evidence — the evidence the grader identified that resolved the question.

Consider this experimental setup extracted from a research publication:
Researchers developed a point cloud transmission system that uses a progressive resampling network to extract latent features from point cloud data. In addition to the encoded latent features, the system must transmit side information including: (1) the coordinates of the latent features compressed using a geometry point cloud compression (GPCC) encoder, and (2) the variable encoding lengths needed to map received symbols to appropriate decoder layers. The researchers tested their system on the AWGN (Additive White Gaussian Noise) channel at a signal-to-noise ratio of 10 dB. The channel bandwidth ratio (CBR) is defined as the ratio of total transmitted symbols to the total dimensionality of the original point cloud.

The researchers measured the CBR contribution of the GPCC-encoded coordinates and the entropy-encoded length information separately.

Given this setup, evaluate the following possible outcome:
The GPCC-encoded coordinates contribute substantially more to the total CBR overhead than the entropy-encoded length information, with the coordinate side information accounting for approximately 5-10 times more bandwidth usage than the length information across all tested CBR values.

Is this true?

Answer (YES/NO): NO